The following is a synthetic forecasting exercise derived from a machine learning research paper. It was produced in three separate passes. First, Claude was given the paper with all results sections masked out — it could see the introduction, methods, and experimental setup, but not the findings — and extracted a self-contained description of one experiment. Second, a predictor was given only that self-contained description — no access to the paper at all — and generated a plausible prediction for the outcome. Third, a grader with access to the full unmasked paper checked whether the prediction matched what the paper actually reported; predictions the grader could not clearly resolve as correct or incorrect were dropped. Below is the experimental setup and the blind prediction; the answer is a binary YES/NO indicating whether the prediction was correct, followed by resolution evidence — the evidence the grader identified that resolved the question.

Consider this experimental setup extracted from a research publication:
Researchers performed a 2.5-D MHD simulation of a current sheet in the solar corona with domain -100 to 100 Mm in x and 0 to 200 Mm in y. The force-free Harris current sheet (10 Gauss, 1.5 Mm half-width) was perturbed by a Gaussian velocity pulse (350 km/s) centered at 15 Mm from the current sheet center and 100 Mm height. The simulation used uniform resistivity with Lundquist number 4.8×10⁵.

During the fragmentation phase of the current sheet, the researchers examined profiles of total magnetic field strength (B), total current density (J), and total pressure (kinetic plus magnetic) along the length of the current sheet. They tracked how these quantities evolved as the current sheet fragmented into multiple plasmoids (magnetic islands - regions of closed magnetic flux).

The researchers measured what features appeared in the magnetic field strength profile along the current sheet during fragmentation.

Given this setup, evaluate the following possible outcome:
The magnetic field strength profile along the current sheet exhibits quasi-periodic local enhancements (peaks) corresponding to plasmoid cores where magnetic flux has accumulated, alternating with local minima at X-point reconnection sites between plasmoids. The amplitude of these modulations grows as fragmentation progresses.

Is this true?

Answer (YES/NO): YES